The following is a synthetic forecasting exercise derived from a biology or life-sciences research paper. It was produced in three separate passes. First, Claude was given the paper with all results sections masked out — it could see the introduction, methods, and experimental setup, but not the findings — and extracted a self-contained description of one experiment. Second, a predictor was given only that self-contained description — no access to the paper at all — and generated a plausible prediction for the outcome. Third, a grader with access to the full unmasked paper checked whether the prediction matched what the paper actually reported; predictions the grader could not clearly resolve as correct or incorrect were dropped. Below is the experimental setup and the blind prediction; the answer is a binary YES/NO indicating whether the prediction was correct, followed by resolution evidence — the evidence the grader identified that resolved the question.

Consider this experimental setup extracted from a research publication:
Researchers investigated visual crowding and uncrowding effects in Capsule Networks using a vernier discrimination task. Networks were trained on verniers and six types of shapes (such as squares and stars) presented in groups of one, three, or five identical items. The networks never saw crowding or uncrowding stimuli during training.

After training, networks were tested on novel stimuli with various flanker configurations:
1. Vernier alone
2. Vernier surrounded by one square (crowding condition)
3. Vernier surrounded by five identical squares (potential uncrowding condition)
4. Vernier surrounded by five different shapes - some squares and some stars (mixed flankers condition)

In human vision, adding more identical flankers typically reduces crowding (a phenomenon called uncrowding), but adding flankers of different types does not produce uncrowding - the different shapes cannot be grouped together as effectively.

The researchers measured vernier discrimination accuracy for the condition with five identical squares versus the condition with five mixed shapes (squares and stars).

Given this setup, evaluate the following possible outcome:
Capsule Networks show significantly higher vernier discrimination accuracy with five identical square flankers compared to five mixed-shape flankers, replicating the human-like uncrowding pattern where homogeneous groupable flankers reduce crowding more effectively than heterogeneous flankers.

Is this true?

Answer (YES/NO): YES